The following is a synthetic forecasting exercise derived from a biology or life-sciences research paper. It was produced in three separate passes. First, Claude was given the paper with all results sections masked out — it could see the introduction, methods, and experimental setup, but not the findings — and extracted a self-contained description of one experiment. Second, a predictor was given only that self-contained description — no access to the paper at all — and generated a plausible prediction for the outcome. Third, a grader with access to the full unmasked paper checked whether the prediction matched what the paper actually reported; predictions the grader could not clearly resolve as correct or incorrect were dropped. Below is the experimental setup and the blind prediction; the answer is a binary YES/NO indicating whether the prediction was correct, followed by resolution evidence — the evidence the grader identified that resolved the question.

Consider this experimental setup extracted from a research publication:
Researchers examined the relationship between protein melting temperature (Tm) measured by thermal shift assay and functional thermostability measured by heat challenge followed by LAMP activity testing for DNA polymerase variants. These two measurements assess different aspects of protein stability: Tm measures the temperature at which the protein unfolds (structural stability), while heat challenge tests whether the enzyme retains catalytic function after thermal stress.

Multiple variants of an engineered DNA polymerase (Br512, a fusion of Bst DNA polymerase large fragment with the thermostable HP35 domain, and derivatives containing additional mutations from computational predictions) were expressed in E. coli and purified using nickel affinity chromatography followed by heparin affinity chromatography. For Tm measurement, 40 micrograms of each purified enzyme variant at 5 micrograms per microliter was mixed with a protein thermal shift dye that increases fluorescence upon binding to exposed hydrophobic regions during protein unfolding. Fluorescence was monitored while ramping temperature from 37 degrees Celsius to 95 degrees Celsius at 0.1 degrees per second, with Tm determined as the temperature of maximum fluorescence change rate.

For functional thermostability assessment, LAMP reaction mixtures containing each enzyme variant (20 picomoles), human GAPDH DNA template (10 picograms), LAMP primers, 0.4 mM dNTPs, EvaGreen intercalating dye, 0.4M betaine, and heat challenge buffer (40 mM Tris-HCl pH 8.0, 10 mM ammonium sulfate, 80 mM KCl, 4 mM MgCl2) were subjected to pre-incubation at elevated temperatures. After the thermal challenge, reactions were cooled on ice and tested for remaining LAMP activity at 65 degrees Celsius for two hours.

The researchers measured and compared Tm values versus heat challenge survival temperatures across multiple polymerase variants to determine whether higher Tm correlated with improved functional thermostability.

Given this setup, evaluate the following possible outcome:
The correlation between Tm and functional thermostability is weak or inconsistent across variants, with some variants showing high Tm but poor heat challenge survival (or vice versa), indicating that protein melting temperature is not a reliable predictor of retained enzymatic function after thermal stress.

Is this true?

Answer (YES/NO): NO